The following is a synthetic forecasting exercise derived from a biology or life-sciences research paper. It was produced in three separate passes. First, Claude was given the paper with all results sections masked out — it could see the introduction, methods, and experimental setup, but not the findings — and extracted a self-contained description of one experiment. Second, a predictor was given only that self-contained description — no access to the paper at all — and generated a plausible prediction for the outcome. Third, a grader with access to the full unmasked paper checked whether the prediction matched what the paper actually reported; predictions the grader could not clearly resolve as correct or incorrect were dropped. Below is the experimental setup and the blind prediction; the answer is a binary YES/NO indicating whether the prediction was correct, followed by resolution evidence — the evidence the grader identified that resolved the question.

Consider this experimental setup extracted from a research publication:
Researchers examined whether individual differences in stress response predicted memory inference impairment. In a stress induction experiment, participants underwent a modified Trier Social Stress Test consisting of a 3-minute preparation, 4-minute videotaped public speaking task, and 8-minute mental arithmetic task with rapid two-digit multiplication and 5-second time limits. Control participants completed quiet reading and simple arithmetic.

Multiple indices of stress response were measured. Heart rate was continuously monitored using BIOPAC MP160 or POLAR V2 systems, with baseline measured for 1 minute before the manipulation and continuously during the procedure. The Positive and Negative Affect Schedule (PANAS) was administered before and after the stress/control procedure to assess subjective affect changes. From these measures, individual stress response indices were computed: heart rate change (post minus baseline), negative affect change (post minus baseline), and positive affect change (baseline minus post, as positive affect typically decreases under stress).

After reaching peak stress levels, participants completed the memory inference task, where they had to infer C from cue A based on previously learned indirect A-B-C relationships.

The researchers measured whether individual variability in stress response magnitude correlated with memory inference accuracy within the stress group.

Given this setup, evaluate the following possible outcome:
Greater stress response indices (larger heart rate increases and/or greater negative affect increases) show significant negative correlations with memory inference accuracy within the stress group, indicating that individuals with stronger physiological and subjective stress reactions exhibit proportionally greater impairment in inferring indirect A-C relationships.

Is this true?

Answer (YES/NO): NO